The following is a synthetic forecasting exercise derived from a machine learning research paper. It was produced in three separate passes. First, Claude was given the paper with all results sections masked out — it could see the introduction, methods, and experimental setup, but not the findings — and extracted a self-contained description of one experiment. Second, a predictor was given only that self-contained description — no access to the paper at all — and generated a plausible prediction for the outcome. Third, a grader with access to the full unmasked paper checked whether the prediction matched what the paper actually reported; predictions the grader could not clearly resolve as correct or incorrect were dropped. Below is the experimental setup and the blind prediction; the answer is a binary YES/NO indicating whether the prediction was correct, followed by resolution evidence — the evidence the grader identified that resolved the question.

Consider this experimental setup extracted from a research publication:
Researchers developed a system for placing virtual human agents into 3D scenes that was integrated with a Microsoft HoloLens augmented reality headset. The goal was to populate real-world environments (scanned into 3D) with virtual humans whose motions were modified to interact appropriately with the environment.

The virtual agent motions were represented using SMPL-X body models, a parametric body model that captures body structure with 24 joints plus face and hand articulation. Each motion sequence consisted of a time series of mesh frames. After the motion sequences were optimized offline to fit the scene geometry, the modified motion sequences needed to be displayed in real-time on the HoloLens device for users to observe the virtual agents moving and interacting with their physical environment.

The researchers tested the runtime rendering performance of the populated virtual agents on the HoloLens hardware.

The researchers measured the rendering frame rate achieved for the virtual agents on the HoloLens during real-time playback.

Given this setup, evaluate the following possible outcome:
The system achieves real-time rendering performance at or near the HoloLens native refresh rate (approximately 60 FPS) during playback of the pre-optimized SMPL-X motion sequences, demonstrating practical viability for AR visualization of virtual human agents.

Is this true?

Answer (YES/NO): NO